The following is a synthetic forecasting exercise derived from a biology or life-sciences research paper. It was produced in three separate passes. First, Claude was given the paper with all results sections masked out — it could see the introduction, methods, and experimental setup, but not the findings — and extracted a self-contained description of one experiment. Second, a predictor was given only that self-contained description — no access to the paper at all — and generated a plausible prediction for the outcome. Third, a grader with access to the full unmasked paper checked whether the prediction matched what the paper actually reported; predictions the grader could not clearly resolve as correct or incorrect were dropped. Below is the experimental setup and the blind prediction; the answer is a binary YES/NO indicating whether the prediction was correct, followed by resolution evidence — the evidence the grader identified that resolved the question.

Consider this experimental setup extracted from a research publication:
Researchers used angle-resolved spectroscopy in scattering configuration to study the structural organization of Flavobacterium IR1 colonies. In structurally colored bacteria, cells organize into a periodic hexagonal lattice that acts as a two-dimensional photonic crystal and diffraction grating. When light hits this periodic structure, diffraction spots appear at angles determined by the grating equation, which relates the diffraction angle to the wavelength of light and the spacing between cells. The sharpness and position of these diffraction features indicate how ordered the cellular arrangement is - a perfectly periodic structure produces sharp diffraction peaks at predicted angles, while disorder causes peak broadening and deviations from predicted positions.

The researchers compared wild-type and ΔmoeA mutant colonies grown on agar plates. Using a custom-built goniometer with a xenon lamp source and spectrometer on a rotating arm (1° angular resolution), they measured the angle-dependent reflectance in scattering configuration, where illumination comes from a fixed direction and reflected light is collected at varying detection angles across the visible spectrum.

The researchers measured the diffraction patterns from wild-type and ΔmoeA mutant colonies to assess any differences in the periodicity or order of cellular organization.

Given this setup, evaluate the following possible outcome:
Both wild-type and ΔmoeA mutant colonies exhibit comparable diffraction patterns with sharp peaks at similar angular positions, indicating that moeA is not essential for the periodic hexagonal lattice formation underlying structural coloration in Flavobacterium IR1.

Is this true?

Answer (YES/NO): NO